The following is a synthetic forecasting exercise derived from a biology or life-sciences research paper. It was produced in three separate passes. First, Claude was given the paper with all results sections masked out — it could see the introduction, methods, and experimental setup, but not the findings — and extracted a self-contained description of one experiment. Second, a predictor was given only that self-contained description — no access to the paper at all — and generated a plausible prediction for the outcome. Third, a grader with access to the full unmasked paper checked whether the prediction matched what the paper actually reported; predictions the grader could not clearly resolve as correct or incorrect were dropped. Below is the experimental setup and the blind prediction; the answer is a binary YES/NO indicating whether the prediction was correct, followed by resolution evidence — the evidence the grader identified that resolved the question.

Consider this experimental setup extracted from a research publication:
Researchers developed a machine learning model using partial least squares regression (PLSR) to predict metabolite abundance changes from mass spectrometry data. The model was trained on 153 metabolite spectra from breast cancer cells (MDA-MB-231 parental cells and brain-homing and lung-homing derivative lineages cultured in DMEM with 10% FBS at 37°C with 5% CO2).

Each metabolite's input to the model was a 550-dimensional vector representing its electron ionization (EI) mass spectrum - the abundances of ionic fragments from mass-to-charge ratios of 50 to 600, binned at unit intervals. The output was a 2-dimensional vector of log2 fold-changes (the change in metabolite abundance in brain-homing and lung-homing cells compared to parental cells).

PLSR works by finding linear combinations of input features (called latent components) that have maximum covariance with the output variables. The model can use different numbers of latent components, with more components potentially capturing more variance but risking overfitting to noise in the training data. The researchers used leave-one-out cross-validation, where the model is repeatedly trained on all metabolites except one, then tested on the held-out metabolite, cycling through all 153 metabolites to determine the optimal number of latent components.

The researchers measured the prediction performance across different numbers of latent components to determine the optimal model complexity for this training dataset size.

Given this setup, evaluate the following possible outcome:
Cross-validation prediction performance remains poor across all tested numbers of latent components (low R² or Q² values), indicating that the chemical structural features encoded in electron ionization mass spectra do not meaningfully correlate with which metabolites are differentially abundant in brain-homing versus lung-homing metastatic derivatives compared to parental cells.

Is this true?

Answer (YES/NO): NO